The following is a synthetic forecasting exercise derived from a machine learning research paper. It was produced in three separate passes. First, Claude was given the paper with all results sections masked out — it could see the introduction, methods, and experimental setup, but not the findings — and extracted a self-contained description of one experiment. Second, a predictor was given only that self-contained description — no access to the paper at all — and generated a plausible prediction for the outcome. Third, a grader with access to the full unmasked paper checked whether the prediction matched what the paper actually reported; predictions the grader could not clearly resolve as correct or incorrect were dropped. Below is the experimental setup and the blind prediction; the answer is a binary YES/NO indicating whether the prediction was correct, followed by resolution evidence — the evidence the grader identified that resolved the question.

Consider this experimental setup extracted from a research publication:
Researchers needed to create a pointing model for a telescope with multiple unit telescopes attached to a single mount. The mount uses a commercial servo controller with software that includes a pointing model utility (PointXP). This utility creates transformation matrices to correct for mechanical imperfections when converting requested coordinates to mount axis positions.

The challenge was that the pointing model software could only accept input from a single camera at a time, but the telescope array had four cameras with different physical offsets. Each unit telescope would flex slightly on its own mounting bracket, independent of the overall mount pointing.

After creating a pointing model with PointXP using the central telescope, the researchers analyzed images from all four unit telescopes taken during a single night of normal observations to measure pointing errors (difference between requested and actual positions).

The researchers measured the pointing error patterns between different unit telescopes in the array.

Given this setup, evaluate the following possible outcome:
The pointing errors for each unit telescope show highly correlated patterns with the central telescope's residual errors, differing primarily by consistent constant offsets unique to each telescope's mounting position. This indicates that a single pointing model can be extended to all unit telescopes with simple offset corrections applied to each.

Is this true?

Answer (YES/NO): NO